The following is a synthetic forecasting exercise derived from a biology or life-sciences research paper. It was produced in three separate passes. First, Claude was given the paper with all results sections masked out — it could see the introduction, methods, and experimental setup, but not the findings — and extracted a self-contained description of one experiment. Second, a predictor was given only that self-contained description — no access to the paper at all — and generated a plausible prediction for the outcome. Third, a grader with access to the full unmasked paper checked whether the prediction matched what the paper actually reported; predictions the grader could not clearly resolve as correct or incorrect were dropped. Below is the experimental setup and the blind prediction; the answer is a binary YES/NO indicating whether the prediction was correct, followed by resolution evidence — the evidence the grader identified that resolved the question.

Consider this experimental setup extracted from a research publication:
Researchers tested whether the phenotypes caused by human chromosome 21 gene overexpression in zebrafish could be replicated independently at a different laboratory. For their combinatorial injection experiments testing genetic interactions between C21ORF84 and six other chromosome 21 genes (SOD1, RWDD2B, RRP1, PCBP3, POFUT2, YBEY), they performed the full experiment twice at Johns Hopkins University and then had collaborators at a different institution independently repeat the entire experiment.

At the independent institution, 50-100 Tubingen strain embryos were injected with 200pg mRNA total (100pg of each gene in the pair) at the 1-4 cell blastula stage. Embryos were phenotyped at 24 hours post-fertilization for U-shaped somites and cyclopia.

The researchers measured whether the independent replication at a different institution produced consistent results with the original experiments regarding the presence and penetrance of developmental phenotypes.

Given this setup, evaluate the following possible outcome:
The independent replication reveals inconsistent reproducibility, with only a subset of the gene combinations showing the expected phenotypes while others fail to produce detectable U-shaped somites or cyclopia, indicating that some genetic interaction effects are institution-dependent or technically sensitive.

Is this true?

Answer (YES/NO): NO